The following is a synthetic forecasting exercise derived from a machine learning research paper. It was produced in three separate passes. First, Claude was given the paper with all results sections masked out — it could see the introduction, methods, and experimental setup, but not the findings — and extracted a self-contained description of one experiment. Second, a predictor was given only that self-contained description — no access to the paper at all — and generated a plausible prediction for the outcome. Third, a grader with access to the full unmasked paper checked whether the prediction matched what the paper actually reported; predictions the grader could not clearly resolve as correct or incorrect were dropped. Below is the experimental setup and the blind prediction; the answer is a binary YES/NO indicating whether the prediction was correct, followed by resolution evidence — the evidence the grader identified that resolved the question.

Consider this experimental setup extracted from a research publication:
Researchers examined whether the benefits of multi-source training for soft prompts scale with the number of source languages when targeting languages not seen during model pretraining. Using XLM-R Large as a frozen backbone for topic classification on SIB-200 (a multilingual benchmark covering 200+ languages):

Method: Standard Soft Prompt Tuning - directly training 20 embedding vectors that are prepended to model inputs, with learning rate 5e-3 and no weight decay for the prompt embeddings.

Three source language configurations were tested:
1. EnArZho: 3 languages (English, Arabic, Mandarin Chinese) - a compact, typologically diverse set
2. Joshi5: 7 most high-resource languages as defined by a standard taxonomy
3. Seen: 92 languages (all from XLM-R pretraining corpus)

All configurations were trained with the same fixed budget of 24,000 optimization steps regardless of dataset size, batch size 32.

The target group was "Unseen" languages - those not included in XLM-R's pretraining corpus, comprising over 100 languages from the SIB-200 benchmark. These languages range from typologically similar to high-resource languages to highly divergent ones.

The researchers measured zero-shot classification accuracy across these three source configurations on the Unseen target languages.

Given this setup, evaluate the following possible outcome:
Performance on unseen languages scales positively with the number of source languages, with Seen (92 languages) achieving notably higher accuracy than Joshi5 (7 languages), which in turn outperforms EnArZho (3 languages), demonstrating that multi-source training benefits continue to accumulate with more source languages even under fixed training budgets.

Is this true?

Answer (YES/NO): YES